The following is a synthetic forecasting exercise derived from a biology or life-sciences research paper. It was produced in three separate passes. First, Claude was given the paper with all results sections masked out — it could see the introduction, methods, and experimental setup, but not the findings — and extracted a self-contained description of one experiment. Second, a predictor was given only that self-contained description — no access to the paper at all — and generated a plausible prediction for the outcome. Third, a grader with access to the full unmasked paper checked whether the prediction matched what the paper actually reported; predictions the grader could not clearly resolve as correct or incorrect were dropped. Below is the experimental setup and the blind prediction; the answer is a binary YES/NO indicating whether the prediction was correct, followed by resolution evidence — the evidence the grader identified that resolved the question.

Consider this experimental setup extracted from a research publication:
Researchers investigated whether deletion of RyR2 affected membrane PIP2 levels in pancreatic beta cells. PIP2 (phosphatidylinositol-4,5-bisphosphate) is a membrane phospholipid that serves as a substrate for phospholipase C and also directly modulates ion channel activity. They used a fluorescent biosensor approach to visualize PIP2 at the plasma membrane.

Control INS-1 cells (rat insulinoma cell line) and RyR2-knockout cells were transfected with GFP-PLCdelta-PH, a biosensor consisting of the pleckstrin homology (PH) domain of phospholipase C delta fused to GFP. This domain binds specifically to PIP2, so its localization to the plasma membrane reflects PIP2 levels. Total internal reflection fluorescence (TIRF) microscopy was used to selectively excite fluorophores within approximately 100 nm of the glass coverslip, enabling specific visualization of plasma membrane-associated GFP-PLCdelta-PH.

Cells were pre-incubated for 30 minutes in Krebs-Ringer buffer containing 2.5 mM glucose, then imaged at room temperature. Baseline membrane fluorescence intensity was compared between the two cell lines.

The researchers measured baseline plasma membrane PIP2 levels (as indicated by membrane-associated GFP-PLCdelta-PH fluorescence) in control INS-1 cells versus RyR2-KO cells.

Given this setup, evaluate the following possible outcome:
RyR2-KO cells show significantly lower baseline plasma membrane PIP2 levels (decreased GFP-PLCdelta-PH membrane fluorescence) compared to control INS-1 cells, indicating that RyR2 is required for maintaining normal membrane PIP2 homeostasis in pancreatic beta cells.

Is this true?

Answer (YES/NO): NO